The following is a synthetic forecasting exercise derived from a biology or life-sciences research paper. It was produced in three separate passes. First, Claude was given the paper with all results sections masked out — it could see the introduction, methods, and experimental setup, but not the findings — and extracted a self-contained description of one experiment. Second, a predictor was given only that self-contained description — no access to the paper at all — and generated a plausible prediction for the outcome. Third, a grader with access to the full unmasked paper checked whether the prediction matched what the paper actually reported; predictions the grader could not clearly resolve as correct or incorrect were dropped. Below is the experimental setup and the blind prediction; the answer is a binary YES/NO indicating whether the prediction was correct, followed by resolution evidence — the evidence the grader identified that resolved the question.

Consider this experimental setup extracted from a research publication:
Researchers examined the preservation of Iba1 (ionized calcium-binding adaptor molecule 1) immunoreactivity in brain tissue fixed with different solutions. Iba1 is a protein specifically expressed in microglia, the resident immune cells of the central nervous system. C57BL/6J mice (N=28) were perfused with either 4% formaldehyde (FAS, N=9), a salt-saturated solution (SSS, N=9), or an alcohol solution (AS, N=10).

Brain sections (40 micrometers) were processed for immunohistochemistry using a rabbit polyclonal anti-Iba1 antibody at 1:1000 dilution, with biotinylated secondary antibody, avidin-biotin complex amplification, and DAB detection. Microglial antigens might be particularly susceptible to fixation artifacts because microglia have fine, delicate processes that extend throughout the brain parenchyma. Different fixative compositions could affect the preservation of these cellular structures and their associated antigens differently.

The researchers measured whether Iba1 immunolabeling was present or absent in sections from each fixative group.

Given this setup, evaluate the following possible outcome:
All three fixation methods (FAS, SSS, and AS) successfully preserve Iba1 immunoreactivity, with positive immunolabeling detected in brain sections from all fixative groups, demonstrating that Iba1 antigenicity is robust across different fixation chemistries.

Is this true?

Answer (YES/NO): YES